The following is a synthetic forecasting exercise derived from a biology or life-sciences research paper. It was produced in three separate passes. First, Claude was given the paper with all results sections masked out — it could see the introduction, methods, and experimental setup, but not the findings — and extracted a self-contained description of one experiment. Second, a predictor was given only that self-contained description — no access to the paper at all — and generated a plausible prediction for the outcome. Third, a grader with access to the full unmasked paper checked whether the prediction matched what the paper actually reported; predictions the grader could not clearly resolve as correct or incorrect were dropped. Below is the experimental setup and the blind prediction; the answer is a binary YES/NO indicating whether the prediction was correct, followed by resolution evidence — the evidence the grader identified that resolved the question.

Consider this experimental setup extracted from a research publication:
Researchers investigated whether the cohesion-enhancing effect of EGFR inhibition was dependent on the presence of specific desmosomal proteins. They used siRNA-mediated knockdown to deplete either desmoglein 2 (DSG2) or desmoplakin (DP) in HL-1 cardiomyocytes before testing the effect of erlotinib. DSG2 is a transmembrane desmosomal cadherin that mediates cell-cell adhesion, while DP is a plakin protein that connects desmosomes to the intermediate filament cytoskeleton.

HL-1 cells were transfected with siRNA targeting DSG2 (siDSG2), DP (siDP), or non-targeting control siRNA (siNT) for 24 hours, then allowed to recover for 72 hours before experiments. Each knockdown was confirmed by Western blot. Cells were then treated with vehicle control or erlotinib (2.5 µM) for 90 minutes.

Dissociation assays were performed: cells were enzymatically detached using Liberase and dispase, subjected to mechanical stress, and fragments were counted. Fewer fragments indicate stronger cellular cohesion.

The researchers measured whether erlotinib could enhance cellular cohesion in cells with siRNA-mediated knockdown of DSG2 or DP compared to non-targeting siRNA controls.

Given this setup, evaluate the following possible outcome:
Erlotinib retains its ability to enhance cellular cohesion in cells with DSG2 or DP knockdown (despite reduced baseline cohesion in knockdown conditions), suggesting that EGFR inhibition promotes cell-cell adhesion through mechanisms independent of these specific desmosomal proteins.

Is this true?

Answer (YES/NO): NO